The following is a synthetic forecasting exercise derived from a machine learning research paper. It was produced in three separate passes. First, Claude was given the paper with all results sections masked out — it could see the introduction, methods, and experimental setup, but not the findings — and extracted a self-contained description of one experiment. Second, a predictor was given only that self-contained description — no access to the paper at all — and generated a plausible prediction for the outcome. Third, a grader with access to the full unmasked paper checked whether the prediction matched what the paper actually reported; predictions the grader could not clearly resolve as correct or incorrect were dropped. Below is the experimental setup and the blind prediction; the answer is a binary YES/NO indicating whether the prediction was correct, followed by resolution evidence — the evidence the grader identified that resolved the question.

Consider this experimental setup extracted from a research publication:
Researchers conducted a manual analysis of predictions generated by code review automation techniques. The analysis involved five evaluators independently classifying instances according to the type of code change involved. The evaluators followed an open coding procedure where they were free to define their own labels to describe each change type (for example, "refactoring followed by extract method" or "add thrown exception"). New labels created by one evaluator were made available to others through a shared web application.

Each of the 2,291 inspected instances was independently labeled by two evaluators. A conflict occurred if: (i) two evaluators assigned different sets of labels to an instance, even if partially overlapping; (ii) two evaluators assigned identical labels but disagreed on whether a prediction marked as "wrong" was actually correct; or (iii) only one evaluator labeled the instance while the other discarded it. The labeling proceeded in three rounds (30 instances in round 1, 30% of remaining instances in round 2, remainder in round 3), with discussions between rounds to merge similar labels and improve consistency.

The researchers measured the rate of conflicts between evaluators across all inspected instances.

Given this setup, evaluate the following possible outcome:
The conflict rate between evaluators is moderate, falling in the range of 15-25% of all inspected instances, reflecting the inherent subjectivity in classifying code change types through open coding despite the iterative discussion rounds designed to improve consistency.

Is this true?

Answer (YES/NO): NO